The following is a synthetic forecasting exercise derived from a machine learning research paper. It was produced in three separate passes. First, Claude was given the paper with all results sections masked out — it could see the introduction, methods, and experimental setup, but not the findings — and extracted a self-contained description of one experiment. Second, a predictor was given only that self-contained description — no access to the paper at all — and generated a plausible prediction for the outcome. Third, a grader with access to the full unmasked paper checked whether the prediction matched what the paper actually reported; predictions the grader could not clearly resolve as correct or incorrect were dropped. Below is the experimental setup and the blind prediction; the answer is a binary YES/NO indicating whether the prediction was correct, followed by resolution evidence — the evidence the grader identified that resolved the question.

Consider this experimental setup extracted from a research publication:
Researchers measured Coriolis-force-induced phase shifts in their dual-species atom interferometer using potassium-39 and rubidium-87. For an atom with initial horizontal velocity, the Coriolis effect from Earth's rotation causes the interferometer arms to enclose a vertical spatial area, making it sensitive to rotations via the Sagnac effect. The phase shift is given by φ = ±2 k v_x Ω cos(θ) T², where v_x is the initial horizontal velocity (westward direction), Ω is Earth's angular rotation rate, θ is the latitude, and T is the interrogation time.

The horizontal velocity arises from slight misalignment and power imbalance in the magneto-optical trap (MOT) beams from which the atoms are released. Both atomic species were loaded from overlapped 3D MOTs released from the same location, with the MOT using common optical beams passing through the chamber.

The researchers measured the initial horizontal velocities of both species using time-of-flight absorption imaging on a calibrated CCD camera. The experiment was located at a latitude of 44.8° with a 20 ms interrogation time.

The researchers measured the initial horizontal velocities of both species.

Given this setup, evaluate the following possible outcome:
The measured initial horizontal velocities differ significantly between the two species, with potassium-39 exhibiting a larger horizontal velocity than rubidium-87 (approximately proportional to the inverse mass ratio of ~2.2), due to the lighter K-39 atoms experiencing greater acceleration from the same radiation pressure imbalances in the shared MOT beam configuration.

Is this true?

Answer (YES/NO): NO